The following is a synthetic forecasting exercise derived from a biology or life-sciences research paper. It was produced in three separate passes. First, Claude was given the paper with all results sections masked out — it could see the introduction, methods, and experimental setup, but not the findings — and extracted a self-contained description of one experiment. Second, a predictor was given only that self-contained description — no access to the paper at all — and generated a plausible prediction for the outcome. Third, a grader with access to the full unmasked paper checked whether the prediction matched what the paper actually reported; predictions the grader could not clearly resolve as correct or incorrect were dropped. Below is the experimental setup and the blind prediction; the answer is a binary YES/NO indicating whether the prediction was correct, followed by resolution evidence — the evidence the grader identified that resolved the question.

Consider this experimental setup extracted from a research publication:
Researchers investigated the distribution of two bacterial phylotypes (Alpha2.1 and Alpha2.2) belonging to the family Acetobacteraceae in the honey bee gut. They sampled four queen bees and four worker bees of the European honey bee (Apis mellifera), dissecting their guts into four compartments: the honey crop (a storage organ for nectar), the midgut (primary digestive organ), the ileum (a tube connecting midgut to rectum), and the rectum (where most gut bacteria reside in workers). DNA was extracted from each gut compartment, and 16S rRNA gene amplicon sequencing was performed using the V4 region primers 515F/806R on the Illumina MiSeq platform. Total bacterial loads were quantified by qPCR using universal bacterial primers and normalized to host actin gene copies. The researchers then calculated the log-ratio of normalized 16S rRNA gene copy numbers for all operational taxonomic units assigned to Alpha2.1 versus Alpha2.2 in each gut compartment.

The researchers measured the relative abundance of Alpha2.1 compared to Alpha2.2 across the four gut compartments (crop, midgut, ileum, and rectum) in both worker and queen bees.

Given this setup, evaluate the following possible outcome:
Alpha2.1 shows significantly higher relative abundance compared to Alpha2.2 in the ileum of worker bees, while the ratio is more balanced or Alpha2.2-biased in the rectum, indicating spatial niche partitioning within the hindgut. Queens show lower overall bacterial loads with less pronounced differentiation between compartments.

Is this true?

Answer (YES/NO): NO